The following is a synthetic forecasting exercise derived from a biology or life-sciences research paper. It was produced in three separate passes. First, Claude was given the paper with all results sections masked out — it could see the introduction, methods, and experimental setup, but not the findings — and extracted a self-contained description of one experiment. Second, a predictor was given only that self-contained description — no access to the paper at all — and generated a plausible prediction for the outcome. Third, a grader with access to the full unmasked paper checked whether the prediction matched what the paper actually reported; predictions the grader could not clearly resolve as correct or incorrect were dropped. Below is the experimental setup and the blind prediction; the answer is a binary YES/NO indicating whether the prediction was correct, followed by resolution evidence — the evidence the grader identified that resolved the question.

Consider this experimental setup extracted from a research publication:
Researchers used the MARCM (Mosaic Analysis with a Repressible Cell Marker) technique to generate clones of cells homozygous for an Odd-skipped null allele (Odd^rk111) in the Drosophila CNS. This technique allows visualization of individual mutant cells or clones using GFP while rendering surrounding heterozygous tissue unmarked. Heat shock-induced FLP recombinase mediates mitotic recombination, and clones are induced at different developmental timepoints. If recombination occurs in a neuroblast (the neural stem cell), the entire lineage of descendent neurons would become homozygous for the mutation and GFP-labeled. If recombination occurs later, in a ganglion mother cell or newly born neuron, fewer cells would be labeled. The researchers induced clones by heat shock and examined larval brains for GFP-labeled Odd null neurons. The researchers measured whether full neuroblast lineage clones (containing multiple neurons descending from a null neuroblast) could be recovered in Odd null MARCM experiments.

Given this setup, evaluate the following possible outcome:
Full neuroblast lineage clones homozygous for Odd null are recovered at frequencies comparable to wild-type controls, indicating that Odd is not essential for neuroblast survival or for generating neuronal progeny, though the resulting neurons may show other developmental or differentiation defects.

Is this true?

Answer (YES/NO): NO